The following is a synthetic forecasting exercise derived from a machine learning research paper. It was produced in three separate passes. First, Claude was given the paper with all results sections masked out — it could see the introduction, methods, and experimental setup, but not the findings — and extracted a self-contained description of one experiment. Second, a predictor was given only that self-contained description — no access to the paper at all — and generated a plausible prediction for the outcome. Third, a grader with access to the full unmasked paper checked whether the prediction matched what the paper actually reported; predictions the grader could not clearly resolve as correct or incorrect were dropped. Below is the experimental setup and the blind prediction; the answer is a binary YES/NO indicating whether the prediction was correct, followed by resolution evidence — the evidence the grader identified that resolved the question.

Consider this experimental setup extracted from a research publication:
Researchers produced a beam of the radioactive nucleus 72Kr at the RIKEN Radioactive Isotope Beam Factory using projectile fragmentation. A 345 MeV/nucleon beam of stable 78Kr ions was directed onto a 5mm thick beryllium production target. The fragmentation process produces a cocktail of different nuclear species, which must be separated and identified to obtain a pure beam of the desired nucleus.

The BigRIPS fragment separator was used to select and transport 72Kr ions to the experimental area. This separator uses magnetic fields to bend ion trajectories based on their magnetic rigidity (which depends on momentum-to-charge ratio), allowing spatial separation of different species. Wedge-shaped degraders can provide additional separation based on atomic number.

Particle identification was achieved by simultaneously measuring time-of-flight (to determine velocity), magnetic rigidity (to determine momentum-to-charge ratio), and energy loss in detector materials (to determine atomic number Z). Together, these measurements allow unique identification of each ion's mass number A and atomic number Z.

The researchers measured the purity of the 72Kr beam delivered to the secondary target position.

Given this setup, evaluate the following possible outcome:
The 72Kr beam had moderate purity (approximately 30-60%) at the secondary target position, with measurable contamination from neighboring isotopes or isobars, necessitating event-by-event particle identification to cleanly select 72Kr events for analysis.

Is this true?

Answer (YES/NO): NO